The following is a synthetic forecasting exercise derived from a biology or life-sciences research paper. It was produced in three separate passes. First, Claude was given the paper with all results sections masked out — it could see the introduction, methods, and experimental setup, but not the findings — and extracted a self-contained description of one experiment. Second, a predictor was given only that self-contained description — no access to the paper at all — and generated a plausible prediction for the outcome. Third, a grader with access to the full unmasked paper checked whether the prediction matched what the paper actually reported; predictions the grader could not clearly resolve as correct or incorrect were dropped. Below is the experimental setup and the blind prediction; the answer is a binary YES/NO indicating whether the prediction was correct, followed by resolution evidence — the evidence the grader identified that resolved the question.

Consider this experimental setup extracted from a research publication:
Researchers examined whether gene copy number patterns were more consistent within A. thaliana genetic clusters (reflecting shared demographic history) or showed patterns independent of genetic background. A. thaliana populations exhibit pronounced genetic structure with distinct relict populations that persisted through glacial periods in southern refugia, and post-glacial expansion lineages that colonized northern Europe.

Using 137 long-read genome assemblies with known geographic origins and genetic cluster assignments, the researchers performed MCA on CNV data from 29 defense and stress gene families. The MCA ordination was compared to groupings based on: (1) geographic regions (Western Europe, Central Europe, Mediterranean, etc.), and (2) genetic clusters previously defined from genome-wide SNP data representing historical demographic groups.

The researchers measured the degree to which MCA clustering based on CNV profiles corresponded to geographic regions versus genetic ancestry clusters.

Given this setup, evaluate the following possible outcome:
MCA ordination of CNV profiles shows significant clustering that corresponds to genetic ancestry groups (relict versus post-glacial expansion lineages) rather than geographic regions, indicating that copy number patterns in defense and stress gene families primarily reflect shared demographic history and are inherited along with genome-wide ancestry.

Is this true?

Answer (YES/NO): NO